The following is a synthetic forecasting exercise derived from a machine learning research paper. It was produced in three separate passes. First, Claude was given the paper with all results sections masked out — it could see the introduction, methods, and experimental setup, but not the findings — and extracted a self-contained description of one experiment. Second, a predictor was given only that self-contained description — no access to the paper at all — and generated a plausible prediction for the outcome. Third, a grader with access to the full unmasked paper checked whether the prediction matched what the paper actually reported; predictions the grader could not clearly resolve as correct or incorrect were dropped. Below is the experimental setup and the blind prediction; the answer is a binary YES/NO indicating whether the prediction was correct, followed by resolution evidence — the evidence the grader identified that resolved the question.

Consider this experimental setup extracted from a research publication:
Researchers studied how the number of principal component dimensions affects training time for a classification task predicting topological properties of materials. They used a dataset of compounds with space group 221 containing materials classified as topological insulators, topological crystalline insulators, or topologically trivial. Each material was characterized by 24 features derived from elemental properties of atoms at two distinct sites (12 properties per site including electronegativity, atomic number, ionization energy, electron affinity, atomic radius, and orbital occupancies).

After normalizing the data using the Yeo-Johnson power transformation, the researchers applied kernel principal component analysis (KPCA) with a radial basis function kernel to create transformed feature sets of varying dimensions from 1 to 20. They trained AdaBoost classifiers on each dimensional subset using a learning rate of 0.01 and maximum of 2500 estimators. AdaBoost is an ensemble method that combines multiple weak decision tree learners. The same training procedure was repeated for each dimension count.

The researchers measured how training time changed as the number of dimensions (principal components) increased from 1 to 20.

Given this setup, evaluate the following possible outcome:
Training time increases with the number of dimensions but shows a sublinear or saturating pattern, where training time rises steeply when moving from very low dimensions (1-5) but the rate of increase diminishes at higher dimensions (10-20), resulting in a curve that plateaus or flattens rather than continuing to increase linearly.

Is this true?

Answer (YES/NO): NO